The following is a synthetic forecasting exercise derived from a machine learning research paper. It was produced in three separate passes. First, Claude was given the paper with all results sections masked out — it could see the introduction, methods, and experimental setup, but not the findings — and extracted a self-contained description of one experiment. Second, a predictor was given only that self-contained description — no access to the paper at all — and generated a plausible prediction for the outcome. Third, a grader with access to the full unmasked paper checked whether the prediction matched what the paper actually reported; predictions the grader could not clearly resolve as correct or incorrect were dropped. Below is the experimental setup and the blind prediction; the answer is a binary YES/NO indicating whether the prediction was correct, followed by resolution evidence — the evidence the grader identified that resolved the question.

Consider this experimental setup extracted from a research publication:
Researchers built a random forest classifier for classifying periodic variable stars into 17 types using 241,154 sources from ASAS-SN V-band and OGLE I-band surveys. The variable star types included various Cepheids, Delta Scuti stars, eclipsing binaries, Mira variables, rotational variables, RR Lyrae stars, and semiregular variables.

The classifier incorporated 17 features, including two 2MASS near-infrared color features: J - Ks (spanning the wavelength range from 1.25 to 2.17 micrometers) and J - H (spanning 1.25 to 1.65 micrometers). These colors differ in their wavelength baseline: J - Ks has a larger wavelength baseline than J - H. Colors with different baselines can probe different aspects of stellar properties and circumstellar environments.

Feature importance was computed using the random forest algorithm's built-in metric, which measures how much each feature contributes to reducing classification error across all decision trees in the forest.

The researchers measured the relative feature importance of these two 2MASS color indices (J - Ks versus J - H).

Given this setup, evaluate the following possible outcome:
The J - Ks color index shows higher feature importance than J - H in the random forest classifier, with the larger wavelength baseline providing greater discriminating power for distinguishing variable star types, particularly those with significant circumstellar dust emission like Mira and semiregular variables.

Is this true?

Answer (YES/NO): NO